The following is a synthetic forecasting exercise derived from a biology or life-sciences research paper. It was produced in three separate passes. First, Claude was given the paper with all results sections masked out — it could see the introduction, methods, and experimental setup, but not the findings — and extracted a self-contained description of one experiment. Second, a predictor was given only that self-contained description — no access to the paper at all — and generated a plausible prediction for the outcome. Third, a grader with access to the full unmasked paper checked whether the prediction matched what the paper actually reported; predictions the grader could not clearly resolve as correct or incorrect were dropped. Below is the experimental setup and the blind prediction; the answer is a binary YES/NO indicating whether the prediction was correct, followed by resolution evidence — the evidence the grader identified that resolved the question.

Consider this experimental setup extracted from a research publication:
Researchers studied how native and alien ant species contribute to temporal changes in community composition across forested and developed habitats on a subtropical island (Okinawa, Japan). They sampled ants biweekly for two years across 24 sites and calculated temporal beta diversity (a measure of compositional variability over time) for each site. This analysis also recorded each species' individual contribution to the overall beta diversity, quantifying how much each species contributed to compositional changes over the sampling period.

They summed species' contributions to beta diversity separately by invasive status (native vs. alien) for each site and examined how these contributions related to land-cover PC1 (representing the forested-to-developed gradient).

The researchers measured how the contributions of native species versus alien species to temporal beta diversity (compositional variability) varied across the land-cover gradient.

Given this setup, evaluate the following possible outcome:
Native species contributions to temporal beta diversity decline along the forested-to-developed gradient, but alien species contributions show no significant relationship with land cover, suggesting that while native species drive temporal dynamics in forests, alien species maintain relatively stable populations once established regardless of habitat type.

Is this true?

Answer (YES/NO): YES